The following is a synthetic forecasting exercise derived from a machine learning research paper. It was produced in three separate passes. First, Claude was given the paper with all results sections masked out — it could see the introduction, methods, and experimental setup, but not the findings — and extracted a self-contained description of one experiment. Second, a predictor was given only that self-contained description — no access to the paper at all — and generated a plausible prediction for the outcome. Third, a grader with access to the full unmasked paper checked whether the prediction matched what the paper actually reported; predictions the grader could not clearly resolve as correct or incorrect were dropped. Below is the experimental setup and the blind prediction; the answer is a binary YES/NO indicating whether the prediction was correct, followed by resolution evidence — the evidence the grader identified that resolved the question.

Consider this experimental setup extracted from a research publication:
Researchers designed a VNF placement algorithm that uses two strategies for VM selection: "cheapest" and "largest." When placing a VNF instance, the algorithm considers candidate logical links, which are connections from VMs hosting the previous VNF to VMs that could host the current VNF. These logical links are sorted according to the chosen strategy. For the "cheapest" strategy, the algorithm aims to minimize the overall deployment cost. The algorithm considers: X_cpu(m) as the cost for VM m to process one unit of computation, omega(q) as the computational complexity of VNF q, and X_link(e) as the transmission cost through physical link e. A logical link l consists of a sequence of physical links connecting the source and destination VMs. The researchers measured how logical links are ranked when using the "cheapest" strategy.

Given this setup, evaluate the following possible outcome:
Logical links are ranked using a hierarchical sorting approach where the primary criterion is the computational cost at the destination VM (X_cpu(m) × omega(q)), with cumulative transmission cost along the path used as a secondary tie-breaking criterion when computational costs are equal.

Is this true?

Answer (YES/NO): NO